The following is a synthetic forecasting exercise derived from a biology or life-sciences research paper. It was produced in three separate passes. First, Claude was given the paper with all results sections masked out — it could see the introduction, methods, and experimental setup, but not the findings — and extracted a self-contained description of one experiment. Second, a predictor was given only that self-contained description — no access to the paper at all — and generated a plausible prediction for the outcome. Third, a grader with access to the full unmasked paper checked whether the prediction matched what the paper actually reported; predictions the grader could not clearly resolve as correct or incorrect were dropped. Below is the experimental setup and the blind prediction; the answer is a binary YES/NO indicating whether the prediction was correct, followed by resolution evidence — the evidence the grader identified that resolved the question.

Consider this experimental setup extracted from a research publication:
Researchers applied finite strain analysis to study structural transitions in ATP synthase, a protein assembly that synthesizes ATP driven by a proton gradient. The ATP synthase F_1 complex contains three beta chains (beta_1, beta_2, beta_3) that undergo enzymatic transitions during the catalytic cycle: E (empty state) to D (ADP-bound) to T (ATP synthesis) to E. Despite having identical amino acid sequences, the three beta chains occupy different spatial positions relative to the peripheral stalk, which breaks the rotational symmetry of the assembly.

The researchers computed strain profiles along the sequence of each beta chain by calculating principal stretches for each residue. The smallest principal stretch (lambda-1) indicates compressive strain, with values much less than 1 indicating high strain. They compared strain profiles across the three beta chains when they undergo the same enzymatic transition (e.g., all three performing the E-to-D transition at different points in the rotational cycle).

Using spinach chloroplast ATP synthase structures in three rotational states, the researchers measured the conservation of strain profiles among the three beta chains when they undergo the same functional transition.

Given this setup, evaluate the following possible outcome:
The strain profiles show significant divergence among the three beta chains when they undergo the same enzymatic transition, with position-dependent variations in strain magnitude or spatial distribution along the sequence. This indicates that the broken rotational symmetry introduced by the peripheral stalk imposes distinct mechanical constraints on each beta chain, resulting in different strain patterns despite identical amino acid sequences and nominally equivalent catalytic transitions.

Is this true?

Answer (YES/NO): NO